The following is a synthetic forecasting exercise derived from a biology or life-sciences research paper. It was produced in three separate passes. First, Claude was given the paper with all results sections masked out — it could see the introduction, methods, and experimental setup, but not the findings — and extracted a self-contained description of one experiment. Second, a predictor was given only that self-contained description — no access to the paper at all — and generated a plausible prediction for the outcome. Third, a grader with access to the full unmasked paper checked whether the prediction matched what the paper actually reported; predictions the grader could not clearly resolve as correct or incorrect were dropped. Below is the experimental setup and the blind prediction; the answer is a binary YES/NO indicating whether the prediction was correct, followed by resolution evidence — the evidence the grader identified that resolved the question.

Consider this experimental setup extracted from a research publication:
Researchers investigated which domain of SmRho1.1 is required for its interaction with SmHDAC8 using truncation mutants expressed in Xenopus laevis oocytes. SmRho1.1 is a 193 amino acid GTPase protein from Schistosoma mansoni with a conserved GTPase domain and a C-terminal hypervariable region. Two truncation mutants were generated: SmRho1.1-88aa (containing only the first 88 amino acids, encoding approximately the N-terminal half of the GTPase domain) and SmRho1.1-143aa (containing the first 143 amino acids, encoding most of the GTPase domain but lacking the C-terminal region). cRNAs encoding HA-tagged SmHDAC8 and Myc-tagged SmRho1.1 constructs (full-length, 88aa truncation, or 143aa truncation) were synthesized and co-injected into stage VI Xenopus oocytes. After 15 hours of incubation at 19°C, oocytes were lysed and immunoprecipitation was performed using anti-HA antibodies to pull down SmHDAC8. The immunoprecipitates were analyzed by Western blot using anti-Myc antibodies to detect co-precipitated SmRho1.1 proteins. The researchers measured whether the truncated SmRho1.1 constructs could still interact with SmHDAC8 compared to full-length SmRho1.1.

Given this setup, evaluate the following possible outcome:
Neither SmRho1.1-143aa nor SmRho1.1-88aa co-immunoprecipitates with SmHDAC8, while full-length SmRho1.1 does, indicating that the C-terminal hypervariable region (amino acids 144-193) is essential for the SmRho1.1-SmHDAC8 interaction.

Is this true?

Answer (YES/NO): YES